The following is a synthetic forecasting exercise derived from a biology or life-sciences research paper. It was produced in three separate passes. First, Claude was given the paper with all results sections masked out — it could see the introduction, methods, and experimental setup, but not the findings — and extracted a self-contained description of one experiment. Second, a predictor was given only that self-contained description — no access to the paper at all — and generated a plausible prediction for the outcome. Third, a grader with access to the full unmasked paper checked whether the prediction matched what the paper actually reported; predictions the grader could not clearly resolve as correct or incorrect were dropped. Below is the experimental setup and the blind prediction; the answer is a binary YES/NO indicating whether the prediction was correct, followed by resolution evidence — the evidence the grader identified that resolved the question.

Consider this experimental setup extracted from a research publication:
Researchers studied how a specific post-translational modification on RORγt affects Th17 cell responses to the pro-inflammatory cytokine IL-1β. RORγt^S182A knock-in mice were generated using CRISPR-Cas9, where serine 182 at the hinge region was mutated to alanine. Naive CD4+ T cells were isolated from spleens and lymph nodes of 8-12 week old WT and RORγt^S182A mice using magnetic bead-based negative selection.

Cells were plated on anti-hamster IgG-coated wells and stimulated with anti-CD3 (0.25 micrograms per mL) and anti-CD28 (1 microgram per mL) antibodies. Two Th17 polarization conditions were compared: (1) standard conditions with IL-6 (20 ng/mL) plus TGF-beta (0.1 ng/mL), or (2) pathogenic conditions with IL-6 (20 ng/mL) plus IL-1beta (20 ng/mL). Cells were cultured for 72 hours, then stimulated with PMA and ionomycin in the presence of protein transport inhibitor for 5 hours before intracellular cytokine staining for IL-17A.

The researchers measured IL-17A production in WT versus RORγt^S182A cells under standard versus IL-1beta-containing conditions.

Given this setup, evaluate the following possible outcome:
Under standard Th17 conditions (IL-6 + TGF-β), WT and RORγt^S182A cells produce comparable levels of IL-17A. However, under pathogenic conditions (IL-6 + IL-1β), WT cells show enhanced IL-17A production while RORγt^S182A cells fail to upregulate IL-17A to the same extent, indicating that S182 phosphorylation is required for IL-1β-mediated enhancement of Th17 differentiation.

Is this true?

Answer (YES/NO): NO